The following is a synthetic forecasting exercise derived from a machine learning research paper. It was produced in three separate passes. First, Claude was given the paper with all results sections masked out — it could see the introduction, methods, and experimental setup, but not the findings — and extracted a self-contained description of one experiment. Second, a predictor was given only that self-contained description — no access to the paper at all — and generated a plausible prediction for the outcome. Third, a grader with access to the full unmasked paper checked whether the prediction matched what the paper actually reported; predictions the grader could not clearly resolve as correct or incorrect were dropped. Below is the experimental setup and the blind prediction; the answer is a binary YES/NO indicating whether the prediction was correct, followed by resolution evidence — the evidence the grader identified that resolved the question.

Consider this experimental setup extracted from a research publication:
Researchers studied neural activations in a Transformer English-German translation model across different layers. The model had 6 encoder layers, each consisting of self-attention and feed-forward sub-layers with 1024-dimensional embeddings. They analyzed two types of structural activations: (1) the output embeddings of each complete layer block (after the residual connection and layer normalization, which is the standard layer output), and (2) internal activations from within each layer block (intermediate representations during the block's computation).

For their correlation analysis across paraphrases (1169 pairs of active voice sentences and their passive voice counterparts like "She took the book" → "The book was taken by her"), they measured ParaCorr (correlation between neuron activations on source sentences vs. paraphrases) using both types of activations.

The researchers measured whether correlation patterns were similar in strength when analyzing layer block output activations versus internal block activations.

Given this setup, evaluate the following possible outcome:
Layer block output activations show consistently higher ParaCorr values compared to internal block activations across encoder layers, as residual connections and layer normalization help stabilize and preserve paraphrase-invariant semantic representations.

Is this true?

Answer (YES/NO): NO